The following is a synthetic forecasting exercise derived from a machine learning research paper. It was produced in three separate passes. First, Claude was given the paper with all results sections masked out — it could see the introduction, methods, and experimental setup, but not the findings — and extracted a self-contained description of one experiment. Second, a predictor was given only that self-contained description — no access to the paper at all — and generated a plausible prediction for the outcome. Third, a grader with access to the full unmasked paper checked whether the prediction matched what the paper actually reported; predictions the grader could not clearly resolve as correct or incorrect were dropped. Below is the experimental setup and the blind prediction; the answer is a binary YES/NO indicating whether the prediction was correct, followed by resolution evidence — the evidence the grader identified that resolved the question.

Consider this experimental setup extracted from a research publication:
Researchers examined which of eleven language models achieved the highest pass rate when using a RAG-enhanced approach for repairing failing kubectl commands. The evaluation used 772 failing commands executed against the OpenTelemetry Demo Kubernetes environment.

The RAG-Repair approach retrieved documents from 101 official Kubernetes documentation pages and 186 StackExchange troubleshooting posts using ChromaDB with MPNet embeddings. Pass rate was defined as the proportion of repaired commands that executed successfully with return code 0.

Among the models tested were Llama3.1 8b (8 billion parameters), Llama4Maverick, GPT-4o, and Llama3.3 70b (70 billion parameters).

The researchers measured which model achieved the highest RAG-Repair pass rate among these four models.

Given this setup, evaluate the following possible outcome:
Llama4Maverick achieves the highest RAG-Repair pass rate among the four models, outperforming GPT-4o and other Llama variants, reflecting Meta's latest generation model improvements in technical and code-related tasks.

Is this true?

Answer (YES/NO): NO